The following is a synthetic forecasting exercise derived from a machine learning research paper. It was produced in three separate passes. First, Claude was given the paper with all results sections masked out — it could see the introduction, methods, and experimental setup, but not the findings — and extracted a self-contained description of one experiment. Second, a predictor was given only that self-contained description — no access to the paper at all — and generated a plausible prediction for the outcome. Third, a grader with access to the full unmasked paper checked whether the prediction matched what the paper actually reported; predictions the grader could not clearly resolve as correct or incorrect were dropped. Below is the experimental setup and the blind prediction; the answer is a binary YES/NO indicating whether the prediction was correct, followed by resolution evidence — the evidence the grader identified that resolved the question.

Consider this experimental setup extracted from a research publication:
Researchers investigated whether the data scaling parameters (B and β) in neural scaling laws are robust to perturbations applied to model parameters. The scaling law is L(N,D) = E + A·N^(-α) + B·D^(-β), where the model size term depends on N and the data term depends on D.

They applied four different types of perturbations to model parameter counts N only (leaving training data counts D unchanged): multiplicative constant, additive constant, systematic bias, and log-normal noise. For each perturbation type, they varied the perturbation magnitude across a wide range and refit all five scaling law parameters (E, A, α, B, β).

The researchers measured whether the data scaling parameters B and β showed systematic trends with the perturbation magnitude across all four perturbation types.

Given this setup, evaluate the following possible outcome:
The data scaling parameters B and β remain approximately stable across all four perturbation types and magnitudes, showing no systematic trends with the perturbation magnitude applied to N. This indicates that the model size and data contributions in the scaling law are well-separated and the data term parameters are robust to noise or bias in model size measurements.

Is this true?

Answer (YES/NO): YES